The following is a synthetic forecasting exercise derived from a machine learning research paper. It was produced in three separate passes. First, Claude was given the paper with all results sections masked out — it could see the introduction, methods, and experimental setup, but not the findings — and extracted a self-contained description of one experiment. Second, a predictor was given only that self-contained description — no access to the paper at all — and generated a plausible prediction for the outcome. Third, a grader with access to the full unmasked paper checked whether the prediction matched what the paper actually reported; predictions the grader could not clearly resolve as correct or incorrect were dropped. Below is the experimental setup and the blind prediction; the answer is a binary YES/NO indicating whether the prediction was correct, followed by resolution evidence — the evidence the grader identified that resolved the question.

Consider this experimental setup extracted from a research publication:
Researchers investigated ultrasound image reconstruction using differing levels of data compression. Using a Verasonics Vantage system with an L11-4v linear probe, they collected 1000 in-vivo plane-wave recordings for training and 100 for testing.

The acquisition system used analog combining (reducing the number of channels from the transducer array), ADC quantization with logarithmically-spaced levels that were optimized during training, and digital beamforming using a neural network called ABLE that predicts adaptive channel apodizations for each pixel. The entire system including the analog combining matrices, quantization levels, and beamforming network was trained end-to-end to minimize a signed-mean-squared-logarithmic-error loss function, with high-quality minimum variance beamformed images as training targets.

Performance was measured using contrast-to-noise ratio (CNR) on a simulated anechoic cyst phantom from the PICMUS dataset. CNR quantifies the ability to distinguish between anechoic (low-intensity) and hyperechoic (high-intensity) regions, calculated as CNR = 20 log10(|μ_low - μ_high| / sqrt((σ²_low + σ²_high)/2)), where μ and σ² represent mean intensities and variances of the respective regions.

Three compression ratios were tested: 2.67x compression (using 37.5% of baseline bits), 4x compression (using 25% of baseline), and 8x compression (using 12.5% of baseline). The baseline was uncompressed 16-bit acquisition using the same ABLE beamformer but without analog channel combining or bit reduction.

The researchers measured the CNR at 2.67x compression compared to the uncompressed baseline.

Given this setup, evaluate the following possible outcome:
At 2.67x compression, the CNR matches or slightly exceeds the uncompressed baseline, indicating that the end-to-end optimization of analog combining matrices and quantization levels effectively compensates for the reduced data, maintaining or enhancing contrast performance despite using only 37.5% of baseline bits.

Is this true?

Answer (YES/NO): YES